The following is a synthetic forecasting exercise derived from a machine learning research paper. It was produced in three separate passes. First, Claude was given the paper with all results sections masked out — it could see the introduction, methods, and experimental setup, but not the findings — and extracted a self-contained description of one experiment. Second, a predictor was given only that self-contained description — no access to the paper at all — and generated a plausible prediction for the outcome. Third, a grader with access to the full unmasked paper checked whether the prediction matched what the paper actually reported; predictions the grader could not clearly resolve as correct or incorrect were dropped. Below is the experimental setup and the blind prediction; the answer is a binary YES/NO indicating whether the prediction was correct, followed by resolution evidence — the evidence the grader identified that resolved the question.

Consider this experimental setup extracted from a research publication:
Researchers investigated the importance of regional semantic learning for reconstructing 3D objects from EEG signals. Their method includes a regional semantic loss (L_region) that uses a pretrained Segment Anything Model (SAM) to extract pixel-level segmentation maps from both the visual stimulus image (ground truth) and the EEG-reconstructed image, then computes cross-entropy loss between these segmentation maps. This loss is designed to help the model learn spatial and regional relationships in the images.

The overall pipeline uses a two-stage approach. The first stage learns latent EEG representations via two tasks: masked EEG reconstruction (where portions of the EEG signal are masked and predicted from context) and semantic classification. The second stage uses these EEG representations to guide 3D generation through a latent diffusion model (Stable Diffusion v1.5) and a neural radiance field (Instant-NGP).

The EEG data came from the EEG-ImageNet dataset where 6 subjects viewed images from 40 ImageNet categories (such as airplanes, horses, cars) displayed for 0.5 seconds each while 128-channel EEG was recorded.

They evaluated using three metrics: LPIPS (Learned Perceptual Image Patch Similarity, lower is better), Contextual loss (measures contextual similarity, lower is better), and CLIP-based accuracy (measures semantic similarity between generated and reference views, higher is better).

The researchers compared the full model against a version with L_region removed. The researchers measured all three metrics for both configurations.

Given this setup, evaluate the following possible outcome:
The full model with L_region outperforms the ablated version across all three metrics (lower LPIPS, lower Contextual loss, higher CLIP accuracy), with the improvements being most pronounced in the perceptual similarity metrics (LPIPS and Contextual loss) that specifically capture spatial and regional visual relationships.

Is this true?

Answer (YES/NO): YES